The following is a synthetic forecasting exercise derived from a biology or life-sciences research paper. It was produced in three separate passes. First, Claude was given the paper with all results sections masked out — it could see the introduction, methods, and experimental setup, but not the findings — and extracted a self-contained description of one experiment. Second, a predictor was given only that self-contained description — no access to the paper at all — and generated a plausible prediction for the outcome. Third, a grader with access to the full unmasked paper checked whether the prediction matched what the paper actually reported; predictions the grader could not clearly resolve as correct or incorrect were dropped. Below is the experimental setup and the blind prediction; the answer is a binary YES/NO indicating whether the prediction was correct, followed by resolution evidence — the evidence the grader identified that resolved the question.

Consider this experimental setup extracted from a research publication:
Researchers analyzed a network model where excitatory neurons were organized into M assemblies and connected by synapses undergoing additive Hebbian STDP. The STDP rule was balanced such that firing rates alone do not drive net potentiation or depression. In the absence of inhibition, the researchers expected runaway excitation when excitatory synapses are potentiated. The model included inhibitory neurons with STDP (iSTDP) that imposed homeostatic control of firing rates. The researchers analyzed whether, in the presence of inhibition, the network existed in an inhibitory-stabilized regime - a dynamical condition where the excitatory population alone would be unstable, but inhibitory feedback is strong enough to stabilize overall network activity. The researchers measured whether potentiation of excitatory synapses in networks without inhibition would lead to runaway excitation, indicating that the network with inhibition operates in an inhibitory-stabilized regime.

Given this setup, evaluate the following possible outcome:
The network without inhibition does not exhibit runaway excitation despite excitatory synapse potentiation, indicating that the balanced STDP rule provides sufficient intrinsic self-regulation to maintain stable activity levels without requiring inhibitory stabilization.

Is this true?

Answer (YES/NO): NO